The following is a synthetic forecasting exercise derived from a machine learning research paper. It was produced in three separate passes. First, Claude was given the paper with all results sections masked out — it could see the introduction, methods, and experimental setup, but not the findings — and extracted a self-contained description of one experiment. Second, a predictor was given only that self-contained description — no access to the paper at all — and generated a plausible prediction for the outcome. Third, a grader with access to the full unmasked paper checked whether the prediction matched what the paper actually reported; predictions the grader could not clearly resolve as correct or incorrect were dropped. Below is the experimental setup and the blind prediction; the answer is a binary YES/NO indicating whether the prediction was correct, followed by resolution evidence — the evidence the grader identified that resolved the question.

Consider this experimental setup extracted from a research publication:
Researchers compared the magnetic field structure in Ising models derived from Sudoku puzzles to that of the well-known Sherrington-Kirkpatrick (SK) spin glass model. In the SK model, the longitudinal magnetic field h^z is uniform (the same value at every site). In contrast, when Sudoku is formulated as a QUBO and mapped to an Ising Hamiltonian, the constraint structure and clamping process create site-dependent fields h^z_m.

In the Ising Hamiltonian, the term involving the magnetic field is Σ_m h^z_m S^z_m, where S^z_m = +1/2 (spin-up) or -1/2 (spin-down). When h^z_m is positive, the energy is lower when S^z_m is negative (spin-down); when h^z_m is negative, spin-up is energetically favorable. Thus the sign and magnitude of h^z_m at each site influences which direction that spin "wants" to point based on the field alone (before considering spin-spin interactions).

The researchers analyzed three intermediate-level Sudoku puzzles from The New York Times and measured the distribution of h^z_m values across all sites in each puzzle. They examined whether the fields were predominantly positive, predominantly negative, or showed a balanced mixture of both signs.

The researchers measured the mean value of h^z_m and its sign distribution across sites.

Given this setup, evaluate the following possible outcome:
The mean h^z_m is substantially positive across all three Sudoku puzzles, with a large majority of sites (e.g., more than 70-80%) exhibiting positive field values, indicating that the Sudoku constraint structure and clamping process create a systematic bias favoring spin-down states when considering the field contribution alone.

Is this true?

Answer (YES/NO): YES